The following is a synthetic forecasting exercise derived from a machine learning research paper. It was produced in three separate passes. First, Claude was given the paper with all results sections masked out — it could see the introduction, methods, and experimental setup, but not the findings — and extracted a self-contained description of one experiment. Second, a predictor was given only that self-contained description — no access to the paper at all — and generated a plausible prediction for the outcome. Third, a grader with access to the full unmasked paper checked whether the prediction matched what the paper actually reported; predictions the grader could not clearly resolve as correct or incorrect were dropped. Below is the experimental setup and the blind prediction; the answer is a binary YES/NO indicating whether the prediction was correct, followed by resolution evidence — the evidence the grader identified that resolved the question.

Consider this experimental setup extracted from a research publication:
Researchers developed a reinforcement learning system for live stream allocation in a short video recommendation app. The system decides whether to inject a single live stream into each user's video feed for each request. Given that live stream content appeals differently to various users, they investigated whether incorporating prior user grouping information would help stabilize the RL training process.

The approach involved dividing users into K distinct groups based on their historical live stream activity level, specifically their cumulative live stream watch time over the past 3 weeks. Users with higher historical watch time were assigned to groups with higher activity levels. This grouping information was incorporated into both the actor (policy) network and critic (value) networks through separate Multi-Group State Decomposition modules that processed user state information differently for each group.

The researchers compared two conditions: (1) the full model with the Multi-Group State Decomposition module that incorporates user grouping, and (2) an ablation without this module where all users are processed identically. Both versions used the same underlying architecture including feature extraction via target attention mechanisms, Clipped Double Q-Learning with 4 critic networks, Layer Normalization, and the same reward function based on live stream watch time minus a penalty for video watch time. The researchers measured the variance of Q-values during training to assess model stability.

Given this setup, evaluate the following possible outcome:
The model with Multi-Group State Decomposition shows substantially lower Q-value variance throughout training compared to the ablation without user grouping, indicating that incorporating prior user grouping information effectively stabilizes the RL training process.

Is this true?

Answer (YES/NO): YES